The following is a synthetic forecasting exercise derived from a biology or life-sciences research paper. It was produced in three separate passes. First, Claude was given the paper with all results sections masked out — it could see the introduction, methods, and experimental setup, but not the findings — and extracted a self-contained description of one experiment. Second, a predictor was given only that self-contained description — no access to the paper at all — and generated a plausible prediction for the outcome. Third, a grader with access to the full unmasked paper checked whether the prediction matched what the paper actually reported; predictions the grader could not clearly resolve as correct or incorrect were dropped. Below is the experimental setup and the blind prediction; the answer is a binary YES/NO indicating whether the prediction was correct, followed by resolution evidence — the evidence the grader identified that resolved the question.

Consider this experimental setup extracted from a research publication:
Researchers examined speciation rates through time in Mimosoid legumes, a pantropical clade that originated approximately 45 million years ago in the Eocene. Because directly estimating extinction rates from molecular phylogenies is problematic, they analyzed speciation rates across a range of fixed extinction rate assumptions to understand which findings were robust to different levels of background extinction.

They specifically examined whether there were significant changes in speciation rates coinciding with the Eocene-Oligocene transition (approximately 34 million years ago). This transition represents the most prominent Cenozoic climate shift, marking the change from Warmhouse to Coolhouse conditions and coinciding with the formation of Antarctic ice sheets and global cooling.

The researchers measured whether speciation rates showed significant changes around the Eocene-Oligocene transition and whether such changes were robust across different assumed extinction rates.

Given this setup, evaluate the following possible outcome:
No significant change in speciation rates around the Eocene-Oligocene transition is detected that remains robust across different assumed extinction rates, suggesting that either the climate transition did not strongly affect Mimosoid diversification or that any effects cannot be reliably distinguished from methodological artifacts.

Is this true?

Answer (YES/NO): NO